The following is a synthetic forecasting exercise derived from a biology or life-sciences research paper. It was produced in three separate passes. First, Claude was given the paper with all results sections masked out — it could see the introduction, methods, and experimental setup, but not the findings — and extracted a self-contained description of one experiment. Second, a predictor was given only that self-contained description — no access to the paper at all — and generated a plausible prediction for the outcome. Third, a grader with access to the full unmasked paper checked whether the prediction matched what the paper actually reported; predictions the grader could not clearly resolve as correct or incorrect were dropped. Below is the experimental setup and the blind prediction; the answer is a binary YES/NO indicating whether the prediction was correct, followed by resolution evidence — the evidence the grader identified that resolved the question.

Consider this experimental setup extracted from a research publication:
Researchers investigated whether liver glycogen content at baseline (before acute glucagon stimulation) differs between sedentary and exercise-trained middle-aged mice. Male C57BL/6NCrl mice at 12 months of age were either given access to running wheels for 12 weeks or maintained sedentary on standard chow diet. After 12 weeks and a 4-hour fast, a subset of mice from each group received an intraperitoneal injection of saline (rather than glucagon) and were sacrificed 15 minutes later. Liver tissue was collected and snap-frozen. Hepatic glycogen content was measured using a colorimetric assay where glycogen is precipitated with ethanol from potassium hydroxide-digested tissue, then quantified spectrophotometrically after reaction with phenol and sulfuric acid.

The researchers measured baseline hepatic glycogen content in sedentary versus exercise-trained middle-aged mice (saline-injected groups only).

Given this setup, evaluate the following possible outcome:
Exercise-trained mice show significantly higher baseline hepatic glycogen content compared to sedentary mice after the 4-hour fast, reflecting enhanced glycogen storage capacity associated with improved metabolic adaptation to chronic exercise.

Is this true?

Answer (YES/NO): YES